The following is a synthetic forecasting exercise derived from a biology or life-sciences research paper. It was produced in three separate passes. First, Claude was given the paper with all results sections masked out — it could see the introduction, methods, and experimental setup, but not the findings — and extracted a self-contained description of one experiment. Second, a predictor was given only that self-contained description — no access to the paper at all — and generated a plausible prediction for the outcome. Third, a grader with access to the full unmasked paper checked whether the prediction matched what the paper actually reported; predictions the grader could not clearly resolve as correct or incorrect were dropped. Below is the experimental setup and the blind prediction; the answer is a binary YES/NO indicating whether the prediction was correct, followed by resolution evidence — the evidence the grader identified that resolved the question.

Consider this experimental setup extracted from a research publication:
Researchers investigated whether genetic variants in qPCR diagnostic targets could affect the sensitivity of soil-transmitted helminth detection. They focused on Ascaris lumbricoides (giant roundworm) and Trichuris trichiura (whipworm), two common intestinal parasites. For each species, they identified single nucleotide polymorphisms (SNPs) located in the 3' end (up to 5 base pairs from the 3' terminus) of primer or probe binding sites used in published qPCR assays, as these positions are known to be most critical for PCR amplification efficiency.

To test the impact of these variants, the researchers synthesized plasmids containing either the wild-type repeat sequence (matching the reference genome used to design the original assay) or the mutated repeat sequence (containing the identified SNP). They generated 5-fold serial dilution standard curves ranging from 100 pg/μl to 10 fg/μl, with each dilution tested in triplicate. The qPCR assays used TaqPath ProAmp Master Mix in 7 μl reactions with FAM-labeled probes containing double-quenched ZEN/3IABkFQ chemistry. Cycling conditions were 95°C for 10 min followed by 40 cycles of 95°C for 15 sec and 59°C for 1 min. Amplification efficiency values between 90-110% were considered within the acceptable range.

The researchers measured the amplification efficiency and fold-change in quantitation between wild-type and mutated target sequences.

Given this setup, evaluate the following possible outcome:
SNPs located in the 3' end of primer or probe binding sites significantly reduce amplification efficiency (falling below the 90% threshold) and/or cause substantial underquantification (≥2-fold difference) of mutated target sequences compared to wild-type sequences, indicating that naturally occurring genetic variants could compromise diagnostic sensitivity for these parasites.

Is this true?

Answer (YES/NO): YES